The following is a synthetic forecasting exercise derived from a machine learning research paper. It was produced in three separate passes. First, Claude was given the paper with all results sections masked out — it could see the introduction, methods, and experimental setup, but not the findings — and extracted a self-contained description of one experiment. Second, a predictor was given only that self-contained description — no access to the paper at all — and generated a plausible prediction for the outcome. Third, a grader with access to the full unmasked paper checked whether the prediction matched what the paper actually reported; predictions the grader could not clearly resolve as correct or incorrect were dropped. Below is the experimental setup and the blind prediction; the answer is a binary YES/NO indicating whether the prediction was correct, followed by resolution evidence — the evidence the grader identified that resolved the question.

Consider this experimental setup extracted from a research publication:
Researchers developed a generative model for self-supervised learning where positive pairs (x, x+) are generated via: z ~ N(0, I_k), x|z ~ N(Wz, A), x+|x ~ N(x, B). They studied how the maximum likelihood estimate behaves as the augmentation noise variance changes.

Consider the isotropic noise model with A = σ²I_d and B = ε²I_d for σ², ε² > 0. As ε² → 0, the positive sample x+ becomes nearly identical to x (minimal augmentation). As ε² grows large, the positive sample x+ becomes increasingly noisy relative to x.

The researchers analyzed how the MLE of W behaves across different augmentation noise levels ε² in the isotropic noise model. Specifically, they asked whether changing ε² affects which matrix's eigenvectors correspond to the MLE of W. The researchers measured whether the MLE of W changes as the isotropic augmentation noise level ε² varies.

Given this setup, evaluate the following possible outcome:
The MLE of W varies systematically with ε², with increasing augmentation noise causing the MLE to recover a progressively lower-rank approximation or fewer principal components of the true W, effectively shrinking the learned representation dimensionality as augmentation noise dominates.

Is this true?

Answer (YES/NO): NO